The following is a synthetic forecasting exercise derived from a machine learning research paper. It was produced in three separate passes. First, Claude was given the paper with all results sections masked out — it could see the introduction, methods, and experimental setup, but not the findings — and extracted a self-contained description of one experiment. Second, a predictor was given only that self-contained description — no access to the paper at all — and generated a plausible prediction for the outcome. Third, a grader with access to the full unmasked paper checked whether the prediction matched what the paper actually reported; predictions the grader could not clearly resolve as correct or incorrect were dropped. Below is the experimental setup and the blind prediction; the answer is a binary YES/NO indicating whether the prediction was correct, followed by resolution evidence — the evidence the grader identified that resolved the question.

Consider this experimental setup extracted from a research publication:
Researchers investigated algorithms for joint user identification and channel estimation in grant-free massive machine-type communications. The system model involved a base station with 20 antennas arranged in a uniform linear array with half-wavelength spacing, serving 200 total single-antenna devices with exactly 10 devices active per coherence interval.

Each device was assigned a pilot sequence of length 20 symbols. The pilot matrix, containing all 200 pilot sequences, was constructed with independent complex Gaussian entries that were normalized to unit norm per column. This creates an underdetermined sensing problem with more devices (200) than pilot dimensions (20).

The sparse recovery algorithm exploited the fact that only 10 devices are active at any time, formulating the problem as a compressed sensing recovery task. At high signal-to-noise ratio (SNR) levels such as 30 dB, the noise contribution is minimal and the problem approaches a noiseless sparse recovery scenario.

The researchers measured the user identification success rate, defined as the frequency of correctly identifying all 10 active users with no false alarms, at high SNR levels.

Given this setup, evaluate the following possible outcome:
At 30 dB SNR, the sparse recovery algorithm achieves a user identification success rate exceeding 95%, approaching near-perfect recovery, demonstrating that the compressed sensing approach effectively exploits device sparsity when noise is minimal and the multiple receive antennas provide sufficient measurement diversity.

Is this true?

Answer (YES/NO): YES